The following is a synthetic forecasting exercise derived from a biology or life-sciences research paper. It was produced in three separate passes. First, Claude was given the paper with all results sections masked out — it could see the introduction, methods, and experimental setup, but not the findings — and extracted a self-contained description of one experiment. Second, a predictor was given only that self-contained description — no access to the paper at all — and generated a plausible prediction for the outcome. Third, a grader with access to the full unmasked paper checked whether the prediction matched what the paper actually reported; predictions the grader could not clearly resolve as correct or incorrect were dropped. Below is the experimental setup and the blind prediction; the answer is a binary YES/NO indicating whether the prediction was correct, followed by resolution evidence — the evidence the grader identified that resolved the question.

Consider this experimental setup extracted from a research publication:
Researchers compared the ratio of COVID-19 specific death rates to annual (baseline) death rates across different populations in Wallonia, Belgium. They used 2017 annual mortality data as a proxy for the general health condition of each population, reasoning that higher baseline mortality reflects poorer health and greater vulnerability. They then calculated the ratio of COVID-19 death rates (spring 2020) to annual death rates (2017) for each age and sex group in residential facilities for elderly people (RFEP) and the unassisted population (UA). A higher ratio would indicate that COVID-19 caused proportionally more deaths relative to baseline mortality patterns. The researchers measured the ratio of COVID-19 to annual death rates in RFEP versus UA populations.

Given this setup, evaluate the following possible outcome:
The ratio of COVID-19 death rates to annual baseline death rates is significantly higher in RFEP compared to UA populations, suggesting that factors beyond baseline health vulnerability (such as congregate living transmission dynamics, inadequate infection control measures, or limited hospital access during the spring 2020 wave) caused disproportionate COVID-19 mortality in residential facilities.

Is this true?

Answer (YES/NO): YES